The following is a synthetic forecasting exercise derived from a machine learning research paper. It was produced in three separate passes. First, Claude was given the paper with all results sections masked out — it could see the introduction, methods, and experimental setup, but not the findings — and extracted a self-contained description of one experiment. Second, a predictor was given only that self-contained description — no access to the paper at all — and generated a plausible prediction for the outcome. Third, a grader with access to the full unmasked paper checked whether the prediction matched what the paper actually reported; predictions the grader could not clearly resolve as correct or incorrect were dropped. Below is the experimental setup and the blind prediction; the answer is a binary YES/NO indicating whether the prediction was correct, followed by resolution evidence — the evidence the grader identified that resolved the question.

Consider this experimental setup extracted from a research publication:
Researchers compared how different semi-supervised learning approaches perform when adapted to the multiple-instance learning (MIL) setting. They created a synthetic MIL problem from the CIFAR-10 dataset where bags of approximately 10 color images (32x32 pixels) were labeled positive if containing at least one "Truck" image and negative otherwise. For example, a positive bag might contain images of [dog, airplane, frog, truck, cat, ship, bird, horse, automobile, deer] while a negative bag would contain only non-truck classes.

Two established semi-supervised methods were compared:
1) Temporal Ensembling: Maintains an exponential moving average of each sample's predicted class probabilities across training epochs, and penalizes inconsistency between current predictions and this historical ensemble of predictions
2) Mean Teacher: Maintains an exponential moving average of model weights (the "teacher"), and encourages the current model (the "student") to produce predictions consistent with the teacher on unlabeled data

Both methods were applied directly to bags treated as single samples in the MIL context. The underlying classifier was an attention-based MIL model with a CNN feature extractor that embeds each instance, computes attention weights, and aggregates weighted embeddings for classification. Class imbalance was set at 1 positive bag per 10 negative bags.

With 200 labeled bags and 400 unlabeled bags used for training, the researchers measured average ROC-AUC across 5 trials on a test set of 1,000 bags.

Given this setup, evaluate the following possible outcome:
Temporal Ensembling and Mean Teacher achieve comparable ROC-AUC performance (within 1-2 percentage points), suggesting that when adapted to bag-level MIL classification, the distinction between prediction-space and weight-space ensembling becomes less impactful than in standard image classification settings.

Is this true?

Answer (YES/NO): NO